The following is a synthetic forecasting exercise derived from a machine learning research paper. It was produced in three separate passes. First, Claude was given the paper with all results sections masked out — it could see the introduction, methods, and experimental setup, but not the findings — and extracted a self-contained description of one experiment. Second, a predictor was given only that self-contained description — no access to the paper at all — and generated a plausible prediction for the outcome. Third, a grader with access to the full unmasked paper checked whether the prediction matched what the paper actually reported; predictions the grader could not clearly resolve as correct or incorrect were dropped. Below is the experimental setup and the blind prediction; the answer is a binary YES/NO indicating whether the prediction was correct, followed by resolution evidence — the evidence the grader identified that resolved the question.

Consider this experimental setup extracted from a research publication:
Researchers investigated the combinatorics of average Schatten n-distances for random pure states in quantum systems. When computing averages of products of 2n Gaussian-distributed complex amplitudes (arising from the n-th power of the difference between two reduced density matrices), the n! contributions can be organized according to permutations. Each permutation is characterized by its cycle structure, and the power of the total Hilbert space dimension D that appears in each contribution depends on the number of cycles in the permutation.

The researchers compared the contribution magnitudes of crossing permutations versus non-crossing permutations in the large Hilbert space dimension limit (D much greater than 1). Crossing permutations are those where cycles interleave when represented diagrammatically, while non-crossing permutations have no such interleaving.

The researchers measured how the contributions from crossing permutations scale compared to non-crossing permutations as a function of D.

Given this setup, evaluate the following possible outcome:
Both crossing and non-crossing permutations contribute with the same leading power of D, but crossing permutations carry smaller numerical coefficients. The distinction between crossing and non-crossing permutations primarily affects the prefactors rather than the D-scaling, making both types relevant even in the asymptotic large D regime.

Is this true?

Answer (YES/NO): NO